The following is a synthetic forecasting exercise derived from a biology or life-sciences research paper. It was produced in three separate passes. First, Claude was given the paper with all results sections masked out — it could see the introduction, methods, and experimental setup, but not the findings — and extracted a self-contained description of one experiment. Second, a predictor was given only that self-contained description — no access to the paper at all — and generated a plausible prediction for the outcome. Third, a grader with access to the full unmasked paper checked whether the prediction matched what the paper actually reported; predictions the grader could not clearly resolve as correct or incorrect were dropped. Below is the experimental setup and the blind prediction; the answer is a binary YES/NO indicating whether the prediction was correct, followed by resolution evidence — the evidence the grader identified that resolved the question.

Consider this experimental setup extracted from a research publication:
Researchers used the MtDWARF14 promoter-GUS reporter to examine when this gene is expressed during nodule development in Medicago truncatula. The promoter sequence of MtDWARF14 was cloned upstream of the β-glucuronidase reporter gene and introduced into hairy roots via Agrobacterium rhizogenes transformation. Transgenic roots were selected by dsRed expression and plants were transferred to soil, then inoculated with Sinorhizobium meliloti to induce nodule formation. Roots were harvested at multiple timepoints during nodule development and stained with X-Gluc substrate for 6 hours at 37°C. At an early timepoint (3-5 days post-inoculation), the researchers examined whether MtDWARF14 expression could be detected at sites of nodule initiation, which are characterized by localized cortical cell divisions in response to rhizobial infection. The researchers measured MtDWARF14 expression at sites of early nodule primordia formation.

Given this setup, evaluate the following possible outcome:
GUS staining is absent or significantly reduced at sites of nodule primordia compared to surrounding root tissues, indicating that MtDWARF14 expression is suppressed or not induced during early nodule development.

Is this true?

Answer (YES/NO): NO